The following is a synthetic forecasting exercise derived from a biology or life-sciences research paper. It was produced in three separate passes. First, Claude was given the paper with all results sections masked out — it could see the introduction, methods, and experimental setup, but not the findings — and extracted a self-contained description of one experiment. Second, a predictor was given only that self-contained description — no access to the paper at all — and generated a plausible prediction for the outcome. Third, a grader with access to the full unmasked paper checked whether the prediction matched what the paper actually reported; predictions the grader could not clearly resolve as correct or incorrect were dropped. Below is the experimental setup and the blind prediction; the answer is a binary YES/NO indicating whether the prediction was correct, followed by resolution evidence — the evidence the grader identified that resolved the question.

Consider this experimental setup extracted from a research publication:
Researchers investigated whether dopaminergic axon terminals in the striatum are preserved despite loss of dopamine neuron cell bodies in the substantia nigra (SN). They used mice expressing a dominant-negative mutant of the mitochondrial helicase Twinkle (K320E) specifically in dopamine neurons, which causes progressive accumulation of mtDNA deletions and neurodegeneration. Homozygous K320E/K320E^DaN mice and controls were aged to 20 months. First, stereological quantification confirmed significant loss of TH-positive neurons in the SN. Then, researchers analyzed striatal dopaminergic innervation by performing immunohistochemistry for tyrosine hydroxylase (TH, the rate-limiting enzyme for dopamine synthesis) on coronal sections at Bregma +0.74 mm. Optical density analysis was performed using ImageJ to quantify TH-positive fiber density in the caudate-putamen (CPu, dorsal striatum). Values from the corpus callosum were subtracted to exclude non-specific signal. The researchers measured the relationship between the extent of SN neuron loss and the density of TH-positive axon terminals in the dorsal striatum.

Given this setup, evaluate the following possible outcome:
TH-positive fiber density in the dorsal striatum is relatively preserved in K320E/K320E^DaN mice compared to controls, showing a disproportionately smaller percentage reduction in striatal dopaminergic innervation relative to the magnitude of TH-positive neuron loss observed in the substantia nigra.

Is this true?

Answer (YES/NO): YES